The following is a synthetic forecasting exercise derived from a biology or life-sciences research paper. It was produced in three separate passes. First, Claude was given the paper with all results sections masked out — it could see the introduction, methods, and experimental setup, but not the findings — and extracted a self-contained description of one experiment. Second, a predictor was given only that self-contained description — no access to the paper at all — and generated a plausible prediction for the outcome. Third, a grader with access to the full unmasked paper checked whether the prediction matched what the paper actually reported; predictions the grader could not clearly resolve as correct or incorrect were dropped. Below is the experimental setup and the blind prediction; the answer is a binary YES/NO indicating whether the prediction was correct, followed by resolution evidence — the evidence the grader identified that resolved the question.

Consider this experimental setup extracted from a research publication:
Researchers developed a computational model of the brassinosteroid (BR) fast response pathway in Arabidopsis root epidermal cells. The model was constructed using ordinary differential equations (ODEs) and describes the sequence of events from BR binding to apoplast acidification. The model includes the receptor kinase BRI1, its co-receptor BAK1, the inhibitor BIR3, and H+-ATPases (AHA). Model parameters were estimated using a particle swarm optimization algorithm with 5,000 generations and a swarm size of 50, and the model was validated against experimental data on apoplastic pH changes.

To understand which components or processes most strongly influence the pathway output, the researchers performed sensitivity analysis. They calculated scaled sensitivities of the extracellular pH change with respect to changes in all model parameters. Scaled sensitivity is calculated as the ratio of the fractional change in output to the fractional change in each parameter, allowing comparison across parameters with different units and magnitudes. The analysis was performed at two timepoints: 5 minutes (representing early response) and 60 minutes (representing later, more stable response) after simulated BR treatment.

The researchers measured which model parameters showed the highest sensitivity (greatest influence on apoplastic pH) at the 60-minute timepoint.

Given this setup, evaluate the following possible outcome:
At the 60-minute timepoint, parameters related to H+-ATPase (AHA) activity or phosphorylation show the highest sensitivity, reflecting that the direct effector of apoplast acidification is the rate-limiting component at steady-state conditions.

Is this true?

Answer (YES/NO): NO